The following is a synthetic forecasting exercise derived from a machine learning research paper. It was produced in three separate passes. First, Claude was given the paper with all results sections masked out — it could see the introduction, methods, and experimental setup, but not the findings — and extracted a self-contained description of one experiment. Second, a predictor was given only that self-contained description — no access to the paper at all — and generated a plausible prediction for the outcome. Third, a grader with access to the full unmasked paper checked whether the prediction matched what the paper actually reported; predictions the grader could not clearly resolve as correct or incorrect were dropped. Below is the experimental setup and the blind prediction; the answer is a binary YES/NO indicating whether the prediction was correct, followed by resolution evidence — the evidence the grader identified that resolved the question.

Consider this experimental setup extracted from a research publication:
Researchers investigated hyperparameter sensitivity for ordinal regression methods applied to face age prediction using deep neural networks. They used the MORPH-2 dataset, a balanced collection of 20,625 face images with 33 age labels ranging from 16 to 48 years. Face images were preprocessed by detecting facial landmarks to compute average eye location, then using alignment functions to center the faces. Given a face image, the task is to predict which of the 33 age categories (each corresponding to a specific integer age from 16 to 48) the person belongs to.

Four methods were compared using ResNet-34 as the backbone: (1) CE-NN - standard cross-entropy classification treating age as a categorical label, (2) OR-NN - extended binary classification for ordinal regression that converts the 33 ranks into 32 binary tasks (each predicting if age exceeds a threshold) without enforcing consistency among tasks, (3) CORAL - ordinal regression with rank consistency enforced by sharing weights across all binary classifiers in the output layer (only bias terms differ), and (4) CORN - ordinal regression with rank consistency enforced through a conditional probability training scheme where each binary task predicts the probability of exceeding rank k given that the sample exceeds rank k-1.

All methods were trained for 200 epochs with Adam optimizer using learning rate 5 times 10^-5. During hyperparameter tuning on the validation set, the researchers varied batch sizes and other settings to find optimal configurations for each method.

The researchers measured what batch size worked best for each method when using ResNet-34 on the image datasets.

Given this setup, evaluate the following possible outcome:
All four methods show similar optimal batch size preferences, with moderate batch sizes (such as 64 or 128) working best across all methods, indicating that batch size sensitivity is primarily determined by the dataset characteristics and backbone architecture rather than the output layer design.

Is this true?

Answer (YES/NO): NO